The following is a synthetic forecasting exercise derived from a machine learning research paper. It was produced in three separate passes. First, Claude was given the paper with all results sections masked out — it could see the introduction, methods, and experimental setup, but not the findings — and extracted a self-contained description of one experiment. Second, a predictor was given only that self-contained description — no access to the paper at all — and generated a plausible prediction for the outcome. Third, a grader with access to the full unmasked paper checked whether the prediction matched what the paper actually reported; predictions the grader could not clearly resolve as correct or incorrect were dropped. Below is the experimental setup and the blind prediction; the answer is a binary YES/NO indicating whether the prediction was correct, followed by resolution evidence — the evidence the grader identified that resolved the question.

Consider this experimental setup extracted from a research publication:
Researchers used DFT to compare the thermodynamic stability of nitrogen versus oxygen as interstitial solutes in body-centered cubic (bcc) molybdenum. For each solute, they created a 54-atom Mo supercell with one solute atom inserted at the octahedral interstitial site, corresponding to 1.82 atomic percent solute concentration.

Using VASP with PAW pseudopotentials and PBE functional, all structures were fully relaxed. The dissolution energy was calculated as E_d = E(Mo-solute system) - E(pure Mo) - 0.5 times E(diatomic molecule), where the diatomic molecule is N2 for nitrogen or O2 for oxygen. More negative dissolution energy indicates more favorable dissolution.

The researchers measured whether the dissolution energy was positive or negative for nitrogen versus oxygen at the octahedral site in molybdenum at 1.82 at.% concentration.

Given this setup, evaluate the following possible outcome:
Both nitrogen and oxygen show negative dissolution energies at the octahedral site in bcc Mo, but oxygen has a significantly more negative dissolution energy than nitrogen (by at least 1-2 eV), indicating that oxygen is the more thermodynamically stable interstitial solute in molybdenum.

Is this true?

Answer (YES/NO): NO